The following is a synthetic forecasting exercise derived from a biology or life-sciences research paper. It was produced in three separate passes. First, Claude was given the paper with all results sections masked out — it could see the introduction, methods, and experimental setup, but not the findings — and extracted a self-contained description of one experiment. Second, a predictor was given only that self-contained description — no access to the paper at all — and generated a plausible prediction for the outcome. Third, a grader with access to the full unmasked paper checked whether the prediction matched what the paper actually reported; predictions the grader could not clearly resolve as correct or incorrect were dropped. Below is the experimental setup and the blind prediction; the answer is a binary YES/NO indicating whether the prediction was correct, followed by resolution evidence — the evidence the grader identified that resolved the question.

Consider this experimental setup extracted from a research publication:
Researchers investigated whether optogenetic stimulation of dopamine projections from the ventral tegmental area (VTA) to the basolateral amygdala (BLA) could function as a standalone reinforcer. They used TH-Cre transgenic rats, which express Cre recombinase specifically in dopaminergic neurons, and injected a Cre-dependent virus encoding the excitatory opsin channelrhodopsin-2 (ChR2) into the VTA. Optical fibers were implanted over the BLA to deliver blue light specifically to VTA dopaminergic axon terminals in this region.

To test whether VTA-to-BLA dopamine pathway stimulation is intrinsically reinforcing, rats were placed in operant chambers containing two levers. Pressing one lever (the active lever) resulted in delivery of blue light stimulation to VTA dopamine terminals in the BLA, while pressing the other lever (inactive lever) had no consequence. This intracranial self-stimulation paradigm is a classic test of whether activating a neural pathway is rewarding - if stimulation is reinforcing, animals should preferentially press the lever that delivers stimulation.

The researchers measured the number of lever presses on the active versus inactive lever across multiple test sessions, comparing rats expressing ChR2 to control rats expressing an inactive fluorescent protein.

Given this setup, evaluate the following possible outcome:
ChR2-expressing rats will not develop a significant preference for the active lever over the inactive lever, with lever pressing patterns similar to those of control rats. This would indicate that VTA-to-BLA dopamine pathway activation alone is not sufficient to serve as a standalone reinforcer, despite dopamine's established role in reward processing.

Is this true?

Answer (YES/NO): YES